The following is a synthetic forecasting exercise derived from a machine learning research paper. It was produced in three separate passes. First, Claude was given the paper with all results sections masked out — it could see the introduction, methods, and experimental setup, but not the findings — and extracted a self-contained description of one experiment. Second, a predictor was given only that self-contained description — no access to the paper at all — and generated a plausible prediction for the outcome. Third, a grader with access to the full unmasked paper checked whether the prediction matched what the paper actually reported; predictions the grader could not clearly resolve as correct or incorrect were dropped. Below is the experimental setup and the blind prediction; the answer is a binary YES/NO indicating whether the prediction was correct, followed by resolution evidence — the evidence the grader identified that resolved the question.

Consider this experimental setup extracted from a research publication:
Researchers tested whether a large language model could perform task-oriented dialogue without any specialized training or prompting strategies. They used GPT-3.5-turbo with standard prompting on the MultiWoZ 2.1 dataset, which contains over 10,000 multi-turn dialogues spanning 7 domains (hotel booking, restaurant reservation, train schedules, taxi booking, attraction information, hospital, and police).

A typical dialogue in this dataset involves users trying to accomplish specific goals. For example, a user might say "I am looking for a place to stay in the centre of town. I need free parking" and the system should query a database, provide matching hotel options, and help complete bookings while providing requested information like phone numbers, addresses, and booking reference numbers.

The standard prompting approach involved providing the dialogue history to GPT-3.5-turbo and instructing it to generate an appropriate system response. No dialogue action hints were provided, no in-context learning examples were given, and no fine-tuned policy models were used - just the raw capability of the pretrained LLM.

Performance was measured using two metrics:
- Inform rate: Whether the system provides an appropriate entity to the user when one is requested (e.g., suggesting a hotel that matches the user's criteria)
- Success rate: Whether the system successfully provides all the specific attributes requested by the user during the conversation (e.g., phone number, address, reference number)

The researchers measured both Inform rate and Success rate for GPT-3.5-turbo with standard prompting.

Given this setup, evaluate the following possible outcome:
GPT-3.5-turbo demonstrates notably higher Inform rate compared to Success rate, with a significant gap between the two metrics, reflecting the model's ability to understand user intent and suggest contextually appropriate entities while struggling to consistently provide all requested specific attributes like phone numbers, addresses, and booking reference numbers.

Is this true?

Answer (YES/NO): YES